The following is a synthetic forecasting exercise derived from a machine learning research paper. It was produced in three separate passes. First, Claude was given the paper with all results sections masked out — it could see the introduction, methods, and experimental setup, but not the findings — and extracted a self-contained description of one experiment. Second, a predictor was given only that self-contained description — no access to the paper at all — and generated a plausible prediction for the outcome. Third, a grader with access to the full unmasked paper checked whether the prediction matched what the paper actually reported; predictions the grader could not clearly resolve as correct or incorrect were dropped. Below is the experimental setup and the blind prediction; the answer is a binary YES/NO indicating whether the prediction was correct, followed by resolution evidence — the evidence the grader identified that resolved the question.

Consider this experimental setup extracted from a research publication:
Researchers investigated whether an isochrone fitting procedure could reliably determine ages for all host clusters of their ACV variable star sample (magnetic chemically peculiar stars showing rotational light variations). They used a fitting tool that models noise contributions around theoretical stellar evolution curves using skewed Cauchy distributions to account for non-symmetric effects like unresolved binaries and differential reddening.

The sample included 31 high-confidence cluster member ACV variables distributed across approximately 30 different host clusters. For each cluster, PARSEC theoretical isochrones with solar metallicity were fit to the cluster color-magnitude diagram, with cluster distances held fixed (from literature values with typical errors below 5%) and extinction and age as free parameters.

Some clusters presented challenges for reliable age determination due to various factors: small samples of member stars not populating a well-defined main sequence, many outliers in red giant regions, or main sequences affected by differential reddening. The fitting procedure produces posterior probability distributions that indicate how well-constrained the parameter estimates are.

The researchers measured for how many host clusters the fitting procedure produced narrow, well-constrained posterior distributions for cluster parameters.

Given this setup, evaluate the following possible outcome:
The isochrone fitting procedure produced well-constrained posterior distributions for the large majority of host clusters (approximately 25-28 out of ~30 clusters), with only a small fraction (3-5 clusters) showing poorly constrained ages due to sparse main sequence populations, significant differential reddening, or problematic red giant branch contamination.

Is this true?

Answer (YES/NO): NO